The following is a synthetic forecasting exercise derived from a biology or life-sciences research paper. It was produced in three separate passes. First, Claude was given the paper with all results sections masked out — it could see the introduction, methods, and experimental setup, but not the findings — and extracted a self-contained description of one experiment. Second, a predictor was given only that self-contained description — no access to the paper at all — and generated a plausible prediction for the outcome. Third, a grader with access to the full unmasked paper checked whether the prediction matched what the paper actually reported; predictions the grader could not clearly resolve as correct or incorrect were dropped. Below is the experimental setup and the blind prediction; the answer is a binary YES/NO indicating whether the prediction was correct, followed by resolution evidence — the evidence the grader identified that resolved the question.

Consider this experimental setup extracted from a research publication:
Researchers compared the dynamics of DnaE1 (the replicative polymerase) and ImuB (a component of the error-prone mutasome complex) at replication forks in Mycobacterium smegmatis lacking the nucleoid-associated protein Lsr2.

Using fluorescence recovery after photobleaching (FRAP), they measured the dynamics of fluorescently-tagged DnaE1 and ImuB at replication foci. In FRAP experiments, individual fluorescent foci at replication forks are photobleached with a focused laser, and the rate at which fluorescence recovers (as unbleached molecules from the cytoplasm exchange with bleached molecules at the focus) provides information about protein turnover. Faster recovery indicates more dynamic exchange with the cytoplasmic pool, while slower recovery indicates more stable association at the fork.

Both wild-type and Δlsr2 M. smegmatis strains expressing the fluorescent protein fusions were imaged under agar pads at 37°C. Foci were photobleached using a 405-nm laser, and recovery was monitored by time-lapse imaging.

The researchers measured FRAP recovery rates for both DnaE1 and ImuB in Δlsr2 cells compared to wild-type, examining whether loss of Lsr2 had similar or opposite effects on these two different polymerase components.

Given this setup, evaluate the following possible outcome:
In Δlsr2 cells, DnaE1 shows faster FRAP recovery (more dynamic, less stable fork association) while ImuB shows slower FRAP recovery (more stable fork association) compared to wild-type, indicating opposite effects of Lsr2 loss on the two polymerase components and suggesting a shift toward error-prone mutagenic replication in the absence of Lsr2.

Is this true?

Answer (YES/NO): NO